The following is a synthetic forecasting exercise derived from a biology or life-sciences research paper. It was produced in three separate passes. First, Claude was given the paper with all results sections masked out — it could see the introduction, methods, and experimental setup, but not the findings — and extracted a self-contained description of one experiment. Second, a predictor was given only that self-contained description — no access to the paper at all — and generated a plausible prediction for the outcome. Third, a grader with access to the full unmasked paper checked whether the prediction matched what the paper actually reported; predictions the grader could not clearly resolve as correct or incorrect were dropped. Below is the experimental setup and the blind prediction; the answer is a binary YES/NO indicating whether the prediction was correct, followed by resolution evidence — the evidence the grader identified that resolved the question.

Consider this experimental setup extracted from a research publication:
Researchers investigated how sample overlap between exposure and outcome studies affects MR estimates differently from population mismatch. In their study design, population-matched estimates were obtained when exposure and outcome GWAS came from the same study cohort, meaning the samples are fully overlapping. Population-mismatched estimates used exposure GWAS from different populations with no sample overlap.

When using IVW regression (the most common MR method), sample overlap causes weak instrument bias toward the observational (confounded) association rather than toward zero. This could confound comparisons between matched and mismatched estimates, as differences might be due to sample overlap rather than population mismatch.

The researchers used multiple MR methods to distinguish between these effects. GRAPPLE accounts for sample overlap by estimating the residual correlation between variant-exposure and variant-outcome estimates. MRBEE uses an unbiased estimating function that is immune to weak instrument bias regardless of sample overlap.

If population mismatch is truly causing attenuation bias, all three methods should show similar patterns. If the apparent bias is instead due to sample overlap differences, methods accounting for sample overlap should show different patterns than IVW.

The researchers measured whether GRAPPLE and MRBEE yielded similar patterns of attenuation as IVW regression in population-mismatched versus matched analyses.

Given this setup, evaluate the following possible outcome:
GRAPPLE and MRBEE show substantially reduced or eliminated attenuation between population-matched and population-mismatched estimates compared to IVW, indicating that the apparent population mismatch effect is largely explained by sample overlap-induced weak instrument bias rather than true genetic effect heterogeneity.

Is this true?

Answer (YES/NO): NO